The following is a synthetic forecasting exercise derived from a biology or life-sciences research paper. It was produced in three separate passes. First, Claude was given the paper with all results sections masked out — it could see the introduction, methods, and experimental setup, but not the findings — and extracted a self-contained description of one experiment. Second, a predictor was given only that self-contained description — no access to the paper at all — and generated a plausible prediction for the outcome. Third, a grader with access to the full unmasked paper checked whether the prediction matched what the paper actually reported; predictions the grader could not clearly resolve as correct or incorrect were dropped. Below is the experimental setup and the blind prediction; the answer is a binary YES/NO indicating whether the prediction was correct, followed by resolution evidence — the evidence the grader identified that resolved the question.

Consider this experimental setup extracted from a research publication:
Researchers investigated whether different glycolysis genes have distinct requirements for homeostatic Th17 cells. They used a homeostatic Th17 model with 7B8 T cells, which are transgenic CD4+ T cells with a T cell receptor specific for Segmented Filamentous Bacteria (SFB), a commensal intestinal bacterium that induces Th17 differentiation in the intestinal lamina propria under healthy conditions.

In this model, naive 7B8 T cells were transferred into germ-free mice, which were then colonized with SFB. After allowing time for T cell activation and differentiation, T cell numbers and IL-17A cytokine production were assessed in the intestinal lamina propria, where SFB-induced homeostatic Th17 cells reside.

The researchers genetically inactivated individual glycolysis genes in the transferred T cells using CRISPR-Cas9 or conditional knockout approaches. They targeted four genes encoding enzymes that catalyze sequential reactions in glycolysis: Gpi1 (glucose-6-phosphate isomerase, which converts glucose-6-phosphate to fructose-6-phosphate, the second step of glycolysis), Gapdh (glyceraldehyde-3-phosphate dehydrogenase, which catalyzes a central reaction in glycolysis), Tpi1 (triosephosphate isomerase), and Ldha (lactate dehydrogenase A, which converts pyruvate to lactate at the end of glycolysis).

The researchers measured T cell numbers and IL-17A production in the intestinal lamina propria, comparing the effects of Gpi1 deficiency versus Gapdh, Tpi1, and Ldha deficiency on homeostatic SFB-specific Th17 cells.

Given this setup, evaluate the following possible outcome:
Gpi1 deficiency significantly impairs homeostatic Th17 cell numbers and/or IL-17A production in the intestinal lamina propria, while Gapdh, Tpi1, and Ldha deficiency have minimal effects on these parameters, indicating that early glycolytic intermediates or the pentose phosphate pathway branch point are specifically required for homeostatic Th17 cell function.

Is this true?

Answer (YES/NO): NO